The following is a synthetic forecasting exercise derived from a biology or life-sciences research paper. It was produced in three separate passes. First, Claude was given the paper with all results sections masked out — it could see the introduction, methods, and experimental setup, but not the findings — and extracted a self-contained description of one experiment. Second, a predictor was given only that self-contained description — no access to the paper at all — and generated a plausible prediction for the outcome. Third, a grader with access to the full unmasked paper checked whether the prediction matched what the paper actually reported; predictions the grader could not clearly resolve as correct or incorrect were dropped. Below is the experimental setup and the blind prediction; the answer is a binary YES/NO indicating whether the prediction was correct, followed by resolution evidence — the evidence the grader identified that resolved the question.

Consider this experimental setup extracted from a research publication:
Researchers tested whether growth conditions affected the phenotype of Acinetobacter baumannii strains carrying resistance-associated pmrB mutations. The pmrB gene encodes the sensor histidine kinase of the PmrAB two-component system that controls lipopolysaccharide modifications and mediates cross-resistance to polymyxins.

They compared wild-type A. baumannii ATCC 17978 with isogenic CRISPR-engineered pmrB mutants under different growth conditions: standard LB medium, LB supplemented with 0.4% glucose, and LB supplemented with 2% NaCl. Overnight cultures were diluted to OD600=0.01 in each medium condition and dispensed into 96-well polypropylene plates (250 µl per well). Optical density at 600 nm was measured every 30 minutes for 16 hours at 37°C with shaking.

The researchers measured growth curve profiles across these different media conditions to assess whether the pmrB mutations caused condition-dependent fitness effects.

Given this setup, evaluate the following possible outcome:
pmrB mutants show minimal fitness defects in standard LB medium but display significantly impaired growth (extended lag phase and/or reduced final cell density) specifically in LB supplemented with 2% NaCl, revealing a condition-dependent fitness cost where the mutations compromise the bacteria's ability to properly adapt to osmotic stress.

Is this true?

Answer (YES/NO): NO